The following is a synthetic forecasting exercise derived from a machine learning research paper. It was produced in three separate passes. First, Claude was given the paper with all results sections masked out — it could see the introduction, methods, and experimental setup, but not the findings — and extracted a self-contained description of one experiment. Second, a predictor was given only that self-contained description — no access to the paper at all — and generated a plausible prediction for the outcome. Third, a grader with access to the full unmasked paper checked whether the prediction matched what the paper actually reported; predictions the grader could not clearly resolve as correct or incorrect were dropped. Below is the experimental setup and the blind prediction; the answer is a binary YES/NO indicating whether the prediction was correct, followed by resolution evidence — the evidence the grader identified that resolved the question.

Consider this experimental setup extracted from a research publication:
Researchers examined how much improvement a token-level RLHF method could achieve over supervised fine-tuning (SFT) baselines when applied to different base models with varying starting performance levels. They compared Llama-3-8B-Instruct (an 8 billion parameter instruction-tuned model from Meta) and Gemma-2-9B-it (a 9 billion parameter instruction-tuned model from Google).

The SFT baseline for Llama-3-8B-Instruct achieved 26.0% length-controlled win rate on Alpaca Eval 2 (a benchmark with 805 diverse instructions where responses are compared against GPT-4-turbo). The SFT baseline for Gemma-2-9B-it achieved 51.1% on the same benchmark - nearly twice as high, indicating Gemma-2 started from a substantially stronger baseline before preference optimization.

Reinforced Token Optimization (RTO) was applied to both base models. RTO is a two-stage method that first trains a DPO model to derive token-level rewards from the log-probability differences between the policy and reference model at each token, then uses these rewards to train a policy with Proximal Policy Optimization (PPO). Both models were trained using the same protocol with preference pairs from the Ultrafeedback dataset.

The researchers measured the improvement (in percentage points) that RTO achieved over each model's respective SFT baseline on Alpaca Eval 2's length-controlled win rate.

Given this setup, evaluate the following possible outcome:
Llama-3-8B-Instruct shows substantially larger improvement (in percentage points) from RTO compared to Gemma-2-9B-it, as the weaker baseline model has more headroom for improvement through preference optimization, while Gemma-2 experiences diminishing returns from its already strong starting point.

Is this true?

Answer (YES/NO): YES